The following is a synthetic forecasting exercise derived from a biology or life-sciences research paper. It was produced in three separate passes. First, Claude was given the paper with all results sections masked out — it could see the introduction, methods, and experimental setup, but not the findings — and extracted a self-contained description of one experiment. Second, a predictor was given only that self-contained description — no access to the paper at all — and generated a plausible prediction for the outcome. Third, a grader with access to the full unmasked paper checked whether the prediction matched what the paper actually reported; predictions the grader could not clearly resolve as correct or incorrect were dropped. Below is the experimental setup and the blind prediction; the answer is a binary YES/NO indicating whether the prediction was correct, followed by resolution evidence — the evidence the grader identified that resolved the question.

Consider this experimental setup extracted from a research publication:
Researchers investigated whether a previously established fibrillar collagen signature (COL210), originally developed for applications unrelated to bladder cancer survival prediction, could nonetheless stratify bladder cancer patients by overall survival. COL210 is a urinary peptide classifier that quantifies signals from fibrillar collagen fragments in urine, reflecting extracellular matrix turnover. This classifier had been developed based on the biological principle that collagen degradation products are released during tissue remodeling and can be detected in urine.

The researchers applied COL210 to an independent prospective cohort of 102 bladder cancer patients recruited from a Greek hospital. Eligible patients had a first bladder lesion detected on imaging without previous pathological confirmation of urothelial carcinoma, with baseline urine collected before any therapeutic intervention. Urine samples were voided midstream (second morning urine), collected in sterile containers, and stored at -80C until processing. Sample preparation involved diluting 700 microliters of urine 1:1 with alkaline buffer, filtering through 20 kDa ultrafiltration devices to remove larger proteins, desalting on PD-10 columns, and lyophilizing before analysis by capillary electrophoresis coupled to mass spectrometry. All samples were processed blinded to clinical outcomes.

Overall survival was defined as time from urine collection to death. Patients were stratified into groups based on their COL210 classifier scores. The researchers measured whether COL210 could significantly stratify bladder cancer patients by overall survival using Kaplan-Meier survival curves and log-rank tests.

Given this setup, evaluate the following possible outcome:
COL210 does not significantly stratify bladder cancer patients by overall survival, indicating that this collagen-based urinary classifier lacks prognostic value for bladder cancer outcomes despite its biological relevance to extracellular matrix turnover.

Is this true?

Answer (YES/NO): NO